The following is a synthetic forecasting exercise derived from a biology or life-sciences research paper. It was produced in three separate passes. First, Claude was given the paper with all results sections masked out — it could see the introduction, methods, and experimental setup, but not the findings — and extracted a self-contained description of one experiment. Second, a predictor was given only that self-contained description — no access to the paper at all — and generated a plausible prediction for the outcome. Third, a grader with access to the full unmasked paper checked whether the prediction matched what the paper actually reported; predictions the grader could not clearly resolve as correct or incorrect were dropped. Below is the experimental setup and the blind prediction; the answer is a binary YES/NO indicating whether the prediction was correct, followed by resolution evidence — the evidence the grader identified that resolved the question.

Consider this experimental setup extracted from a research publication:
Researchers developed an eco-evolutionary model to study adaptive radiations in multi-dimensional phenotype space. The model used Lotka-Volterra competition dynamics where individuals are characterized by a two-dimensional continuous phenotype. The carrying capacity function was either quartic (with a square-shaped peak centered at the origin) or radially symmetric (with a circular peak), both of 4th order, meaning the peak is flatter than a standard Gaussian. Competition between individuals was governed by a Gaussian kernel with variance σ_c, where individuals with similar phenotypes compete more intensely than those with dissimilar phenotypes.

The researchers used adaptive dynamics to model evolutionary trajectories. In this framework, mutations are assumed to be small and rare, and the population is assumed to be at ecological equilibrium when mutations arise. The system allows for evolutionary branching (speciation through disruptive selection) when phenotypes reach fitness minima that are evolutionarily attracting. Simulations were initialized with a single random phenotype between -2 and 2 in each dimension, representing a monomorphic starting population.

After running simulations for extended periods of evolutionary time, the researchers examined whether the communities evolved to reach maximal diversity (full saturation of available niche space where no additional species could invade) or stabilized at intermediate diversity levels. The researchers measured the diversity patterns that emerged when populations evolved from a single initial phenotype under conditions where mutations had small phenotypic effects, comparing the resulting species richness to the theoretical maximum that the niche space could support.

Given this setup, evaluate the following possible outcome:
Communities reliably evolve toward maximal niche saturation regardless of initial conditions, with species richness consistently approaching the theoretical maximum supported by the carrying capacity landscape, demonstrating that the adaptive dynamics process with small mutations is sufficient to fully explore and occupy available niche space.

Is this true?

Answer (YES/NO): NO